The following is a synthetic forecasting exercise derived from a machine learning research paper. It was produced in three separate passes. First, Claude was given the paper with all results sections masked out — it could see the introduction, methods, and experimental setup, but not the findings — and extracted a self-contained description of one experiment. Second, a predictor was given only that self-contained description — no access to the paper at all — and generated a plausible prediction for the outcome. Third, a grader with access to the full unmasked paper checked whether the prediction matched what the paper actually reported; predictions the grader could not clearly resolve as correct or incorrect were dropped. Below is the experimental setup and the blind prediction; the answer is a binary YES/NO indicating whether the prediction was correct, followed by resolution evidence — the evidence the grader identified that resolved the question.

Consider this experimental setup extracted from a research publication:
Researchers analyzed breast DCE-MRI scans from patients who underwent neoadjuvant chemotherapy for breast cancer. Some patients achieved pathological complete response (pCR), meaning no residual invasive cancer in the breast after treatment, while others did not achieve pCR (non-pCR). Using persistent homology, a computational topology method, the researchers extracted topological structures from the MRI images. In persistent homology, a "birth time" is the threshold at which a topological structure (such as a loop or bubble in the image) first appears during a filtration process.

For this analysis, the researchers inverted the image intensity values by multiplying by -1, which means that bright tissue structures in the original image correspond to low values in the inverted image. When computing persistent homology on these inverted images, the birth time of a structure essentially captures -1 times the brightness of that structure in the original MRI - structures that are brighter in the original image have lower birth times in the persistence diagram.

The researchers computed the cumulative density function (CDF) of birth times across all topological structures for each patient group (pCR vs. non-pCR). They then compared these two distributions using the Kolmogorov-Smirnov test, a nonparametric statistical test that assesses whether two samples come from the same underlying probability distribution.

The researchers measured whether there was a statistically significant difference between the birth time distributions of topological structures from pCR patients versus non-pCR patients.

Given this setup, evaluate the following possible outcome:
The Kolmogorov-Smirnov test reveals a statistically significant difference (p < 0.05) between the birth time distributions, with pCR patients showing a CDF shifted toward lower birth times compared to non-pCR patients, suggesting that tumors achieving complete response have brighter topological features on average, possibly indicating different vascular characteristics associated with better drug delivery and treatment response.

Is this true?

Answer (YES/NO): NO